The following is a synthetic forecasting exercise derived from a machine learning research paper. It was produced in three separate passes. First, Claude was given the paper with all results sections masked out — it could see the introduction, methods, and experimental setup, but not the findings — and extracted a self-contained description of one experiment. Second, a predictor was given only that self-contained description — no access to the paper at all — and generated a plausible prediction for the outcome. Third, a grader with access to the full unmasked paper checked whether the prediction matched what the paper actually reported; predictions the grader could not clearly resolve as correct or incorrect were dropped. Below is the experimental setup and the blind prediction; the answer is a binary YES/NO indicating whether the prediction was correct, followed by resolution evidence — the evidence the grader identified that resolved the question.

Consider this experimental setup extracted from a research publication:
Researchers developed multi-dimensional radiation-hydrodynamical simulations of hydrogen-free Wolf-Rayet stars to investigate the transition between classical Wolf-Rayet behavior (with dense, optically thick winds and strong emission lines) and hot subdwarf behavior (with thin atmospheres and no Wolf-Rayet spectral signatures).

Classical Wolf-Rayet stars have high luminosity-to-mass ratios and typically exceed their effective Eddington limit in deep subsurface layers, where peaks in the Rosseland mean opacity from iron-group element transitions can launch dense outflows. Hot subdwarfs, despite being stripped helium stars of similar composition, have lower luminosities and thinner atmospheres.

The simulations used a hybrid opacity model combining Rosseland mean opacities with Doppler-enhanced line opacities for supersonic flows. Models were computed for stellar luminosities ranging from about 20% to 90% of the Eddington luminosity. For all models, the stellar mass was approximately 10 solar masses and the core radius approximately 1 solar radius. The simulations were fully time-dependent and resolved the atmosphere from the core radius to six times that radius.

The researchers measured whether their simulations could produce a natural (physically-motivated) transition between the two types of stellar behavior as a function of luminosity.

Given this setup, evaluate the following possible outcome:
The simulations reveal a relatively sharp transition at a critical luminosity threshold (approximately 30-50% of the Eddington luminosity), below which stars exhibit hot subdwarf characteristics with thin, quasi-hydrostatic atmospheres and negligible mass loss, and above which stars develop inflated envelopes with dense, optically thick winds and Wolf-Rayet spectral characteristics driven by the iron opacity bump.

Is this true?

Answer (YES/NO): NO